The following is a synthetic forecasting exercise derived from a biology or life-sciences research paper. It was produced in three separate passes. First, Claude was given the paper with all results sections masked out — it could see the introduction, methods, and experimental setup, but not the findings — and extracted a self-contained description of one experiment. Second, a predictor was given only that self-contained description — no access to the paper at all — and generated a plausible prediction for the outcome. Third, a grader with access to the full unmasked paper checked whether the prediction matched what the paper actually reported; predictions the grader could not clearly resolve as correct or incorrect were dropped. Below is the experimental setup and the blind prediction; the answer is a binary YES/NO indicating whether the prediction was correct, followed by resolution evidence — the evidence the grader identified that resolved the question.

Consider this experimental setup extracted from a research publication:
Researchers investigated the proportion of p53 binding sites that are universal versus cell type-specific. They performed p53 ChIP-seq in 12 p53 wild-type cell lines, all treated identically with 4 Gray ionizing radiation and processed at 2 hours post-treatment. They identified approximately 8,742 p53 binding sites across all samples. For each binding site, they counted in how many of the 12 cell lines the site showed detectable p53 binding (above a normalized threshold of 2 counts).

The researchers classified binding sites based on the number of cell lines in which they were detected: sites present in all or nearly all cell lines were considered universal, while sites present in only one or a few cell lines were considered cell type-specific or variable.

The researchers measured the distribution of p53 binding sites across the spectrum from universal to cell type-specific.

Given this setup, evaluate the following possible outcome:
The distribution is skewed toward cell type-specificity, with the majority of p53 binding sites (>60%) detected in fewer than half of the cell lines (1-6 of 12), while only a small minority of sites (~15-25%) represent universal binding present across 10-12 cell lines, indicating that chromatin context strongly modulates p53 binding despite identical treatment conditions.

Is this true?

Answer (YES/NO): NO